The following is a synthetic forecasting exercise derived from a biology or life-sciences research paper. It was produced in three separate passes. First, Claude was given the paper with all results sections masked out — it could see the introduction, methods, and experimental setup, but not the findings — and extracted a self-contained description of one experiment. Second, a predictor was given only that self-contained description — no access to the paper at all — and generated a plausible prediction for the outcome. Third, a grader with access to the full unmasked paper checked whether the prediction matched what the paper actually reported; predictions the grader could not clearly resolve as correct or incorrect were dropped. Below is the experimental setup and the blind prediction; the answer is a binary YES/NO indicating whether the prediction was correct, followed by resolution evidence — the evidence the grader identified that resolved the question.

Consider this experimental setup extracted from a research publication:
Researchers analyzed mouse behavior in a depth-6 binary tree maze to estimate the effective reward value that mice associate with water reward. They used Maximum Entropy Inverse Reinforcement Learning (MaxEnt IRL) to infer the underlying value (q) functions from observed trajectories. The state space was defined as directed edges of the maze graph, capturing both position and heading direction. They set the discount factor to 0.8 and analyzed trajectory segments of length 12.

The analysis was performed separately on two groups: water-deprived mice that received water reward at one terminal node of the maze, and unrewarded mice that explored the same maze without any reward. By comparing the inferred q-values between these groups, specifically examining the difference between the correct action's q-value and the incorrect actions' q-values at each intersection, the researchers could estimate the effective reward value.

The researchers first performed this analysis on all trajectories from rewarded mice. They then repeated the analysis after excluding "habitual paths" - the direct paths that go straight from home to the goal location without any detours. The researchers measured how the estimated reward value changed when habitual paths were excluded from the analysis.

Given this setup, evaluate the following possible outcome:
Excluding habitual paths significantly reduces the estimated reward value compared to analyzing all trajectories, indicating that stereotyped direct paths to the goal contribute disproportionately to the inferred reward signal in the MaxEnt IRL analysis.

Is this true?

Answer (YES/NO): NO